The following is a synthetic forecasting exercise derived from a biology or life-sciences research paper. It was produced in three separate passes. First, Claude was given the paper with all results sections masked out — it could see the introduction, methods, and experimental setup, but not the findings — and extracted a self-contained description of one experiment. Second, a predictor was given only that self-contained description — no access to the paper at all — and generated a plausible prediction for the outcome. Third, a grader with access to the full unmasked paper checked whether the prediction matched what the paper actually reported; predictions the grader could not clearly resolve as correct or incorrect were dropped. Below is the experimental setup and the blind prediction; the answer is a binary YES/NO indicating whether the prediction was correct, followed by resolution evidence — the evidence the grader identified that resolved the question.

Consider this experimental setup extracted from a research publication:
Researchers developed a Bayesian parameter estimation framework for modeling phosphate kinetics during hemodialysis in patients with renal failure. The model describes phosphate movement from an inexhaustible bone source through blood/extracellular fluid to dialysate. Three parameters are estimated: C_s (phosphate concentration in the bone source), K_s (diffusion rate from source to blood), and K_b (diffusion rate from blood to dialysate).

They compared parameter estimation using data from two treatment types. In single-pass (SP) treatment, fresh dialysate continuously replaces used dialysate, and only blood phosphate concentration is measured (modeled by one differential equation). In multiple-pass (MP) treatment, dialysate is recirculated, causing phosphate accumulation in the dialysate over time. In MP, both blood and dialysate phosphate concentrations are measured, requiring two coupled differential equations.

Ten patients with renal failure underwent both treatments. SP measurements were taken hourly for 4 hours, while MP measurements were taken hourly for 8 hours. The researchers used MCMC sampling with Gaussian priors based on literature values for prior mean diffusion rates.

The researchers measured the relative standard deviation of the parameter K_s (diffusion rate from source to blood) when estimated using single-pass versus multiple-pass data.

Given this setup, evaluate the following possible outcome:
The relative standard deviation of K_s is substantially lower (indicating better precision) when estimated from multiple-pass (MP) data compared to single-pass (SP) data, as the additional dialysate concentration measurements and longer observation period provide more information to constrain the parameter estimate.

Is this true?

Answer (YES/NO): NO